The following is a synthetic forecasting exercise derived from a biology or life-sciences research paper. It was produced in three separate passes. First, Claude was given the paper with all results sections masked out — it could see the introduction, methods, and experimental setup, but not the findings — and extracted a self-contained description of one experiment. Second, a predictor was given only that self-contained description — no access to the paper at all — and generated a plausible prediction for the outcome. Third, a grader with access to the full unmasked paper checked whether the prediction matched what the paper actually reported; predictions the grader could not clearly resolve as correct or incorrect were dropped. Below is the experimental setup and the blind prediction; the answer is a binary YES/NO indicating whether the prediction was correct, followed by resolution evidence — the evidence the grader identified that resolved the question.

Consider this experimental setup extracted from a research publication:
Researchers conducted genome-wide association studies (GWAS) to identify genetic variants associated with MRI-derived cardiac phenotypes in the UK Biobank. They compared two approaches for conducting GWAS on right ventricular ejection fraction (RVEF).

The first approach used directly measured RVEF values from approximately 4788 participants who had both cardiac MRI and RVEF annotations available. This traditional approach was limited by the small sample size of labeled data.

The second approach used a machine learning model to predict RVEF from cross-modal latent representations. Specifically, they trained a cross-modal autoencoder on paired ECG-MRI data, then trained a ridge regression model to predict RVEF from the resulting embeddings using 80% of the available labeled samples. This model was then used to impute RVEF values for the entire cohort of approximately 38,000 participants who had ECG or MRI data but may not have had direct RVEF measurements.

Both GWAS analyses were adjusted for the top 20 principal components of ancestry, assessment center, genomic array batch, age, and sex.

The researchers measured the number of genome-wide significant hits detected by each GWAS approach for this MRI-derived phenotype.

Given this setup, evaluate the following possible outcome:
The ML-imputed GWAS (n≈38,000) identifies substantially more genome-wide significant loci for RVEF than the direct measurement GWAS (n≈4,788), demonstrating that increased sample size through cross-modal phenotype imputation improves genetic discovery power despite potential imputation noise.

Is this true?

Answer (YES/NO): YES